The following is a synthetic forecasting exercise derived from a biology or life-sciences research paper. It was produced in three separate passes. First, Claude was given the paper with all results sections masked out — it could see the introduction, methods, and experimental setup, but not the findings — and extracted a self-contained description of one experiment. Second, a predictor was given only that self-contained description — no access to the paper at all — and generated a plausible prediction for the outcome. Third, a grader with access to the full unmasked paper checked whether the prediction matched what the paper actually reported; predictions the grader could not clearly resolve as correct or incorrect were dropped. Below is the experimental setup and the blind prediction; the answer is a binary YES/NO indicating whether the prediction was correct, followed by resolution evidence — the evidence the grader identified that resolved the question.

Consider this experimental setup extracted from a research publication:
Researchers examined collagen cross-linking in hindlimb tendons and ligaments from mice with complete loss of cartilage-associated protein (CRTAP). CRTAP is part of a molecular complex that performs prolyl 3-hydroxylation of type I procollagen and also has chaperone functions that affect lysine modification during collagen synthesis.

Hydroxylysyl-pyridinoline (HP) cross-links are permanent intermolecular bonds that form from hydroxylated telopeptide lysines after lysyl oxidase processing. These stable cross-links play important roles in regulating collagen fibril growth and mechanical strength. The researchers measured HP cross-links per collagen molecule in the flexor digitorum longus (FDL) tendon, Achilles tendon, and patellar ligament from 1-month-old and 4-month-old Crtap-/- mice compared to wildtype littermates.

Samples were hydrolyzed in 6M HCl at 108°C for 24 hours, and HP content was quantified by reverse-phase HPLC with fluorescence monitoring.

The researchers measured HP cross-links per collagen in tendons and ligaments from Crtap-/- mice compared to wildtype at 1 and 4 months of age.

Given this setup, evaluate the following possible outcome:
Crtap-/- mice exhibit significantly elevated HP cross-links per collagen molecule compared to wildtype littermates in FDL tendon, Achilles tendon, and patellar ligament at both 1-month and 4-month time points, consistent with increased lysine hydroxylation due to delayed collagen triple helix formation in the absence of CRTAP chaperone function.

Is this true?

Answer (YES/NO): YES